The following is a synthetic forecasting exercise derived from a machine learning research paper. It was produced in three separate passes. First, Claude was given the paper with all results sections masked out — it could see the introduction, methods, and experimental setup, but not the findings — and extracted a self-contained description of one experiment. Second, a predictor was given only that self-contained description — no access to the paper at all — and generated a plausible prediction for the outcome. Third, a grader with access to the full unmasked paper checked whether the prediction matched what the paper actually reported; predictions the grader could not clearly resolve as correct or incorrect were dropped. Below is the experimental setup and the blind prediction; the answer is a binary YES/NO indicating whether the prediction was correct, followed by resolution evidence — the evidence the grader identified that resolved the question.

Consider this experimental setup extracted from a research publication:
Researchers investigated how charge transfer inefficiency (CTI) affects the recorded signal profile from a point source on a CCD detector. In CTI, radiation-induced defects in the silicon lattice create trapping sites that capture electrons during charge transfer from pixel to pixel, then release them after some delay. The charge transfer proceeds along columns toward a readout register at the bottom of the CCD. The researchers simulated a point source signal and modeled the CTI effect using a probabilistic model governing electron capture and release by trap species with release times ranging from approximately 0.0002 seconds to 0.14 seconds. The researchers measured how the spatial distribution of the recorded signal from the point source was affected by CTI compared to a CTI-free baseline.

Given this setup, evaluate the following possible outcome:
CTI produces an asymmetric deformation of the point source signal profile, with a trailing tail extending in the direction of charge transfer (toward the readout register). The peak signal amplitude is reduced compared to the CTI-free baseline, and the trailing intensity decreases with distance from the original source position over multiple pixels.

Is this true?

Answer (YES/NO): YES